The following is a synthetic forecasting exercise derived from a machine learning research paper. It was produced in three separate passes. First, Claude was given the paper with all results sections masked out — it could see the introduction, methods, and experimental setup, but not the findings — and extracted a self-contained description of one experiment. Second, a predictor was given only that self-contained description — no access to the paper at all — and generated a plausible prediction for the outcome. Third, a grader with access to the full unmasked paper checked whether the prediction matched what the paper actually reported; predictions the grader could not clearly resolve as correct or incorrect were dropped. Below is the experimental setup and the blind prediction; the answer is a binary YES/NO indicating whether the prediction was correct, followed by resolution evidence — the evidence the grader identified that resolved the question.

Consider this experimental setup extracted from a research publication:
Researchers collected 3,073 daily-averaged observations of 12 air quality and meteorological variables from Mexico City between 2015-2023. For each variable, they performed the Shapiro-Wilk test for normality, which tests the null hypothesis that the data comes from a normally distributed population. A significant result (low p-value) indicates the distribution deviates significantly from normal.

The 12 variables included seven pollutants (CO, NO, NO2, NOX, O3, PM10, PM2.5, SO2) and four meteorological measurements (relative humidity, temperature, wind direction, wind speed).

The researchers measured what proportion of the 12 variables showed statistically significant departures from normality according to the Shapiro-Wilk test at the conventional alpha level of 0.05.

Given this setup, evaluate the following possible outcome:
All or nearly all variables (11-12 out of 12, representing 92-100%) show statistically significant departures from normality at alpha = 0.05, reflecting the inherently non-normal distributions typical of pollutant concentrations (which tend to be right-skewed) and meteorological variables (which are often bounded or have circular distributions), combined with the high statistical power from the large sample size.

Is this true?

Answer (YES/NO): YES